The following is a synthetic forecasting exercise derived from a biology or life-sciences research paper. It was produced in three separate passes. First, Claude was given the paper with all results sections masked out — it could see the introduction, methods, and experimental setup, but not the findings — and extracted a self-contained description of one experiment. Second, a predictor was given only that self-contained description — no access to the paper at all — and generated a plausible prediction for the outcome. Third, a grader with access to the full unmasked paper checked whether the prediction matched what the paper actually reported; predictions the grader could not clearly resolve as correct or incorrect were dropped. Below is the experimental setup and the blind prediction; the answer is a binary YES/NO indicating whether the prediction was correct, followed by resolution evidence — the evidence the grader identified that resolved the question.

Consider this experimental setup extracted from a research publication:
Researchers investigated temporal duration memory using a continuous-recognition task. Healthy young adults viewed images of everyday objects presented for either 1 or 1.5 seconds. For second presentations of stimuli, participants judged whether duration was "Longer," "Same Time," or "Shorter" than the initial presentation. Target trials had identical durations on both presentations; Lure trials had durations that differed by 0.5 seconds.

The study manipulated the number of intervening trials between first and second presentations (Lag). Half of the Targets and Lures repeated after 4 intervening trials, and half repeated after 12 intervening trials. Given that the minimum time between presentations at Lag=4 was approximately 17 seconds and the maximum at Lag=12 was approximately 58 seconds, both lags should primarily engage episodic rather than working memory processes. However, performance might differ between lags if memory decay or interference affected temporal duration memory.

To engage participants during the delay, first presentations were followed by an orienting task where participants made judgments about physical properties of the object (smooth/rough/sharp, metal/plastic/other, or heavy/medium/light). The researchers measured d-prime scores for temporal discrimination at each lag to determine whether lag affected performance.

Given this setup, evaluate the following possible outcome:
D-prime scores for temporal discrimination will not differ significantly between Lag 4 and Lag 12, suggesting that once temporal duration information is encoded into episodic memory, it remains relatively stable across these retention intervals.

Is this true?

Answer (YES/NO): YES